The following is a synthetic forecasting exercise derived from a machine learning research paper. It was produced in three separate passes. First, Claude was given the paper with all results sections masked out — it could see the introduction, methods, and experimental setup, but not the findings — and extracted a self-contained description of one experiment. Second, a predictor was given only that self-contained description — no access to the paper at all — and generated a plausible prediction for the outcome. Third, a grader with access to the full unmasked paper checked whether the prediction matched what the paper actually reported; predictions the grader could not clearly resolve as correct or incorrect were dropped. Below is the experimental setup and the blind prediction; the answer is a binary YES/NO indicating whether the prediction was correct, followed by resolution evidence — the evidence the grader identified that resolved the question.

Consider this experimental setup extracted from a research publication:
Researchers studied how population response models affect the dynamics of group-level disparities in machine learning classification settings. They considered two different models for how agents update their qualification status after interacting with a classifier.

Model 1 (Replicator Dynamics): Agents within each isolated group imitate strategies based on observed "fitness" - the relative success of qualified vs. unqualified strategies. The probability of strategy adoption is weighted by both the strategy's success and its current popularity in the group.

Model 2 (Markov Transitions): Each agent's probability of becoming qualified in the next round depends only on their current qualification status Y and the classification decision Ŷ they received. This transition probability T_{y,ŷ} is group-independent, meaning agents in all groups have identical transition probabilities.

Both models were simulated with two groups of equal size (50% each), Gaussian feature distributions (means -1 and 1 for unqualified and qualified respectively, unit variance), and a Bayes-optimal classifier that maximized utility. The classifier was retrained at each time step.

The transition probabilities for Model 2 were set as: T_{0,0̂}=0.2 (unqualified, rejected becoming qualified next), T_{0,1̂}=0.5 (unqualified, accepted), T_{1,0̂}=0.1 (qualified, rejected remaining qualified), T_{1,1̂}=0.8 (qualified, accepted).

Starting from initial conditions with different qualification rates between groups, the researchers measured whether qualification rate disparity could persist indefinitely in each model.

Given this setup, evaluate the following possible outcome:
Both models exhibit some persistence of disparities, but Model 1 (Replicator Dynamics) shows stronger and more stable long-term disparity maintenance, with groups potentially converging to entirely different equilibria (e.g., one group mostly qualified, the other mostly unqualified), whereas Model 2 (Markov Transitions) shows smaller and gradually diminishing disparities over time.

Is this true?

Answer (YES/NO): NO